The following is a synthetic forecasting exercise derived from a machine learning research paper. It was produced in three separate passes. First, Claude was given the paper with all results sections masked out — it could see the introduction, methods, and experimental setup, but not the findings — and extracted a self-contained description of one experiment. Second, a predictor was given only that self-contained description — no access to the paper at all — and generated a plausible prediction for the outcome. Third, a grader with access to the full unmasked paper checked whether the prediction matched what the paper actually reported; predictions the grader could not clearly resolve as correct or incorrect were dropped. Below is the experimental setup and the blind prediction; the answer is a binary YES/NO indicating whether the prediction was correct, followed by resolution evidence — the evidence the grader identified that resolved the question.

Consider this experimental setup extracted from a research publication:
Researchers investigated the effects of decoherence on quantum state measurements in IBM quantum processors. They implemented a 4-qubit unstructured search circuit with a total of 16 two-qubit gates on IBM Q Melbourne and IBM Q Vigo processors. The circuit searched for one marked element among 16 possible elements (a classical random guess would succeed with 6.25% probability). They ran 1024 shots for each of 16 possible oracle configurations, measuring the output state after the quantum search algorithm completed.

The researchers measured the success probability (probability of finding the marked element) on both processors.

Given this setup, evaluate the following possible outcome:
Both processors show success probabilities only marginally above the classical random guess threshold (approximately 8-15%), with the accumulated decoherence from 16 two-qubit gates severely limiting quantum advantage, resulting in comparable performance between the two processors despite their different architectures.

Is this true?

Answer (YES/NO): NO